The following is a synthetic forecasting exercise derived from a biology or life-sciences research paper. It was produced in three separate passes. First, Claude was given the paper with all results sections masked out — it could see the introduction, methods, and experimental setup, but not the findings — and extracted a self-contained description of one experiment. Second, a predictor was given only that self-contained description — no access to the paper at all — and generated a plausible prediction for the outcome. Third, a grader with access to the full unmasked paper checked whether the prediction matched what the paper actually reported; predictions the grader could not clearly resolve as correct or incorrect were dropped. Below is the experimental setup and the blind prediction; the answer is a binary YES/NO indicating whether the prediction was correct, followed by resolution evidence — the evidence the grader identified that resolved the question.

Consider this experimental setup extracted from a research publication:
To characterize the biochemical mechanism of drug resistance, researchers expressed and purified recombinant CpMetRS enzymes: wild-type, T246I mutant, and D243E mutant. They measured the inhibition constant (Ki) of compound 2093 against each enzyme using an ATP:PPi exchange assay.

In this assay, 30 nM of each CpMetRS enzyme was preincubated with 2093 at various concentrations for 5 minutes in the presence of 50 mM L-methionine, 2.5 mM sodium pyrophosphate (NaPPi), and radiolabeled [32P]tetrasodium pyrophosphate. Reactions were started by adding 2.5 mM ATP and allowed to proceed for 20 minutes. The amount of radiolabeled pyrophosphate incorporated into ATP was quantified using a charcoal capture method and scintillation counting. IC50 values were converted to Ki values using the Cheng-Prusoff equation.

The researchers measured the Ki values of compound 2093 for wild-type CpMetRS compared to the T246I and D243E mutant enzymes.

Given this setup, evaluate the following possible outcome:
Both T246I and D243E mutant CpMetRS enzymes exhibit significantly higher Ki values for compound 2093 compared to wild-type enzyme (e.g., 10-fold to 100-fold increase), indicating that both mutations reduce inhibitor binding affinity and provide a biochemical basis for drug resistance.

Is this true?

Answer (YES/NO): YES